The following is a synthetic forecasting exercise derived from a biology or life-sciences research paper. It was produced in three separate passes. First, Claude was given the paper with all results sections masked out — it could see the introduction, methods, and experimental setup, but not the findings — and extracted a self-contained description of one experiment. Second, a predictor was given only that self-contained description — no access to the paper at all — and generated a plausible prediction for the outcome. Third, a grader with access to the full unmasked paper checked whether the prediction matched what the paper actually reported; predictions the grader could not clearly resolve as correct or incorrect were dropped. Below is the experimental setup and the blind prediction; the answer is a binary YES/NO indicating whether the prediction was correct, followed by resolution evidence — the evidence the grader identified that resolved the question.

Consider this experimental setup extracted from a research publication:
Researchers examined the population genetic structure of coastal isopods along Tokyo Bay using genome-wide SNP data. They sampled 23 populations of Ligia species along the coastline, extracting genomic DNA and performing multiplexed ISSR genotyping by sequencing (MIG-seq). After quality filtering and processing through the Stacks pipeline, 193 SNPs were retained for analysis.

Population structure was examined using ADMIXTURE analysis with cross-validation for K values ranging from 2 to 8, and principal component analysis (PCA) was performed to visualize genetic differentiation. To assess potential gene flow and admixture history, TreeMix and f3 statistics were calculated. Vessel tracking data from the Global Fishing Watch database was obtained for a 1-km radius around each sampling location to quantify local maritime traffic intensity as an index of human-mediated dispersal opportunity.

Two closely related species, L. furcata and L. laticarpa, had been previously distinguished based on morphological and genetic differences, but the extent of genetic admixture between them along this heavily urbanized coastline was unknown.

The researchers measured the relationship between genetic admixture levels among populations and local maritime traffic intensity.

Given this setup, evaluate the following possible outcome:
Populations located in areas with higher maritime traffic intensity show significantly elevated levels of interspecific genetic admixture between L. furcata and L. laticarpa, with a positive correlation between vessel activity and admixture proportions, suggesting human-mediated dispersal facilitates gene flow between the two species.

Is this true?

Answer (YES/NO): NO